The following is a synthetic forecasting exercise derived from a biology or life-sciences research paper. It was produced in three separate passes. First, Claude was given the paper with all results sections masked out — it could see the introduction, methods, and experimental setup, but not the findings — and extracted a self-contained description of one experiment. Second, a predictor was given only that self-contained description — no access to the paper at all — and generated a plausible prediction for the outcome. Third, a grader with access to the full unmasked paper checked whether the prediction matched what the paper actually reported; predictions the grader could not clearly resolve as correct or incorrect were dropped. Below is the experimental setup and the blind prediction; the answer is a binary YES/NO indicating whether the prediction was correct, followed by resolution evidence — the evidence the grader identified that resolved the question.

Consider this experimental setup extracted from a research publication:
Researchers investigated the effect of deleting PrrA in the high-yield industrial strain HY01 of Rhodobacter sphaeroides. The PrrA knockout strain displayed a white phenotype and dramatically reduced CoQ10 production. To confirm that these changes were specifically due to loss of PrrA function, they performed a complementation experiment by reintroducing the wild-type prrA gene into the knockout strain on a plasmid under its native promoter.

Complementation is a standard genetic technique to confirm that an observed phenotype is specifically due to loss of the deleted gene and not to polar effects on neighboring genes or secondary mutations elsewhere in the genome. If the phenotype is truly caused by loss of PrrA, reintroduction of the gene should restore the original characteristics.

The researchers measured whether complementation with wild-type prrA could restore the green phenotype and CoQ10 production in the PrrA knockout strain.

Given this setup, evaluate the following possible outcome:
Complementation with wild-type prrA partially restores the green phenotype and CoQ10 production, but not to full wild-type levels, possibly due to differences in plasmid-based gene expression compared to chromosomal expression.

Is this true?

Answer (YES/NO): NO